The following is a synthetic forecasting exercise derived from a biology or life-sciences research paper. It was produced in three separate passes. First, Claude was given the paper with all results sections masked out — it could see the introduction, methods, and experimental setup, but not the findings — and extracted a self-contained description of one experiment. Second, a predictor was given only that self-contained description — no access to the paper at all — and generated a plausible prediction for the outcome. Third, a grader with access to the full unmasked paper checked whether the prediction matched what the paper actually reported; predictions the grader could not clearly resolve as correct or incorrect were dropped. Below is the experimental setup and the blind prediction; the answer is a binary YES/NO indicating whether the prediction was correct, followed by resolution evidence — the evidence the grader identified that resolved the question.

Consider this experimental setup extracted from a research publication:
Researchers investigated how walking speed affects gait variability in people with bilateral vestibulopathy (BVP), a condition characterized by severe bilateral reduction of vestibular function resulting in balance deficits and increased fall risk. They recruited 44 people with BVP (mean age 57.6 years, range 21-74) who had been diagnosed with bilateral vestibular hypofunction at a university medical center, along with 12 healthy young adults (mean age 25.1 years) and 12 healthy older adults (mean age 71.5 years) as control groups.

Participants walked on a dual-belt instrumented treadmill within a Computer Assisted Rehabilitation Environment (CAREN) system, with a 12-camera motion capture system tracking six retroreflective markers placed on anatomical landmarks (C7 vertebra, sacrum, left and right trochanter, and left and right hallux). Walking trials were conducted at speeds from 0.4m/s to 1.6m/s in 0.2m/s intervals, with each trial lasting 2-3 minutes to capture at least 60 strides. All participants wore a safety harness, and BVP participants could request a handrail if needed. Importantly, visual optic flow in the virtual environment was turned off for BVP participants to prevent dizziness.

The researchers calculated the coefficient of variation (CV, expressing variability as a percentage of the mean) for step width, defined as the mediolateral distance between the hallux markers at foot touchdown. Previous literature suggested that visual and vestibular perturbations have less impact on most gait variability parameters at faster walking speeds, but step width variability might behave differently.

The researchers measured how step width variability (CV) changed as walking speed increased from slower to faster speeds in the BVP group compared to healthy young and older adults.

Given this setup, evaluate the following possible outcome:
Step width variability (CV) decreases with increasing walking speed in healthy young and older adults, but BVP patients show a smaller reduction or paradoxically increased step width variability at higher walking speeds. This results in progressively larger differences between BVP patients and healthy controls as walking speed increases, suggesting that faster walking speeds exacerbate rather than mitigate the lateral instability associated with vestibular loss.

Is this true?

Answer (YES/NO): NO